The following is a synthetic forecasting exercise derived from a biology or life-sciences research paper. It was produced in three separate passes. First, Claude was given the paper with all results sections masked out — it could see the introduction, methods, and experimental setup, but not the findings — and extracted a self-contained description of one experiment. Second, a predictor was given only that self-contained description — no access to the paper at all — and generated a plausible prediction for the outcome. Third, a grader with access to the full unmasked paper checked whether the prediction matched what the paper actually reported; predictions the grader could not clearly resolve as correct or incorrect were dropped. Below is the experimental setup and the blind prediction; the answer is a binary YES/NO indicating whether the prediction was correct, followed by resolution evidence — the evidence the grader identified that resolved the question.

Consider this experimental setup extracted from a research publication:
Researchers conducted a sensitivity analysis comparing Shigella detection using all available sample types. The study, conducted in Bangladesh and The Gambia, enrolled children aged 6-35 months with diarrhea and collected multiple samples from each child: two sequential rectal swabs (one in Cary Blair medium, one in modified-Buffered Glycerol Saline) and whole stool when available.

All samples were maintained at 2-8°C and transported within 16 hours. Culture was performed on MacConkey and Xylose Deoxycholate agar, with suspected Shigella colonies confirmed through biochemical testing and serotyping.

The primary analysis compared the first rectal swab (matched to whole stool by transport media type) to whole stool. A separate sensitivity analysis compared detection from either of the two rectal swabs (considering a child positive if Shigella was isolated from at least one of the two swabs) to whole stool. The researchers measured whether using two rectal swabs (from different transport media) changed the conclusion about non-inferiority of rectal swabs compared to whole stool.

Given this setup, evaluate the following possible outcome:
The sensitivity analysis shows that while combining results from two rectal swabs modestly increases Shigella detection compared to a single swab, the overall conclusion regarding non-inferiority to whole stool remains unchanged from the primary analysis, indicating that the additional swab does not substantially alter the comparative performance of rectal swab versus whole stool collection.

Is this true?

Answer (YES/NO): NO